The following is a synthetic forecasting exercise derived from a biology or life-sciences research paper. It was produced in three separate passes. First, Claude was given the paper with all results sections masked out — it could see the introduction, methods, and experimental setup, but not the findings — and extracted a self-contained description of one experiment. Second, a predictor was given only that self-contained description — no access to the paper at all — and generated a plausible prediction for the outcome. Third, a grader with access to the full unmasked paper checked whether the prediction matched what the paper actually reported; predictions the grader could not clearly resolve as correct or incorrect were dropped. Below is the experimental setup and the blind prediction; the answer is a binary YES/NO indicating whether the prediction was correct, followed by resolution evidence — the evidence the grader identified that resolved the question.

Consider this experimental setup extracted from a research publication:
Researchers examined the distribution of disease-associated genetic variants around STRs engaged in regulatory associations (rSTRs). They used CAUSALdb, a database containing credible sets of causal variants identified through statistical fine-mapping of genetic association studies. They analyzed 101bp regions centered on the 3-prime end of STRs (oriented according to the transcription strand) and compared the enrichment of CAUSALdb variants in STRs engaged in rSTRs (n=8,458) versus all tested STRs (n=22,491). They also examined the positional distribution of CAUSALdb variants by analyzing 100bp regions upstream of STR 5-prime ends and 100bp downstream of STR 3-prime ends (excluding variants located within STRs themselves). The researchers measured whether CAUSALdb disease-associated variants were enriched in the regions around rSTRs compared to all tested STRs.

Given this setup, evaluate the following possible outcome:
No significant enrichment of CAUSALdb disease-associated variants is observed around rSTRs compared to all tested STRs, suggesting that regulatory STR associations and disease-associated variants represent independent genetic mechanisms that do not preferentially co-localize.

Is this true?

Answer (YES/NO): NO